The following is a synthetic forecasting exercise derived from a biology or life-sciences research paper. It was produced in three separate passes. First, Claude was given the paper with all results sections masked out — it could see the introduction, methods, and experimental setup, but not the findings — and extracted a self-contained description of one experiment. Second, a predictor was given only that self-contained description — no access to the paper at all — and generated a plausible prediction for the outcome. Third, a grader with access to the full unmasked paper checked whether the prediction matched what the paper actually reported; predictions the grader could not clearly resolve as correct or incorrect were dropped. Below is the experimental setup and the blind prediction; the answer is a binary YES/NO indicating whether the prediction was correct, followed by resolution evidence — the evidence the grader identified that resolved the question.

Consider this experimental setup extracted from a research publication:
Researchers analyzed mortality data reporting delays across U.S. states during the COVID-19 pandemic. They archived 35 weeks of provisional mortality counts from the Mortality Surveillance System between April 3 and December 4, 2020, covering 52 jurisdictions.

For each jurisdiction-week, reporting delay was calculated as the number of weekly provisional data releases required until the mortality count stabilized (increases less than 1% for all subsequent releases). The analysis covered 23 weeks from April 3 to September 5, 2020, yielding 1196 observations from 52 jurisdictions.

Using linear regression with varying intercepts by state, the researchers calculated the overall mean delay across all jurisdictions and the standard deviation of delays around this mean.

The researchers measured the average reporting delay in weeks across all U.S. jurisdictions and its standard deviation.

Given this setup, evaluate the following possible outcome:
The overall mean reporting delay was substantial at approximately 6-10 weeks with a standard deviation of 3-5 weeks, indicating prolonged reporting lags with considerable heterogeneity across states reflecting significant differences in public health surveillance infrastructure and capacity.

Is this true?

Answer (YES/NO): NO